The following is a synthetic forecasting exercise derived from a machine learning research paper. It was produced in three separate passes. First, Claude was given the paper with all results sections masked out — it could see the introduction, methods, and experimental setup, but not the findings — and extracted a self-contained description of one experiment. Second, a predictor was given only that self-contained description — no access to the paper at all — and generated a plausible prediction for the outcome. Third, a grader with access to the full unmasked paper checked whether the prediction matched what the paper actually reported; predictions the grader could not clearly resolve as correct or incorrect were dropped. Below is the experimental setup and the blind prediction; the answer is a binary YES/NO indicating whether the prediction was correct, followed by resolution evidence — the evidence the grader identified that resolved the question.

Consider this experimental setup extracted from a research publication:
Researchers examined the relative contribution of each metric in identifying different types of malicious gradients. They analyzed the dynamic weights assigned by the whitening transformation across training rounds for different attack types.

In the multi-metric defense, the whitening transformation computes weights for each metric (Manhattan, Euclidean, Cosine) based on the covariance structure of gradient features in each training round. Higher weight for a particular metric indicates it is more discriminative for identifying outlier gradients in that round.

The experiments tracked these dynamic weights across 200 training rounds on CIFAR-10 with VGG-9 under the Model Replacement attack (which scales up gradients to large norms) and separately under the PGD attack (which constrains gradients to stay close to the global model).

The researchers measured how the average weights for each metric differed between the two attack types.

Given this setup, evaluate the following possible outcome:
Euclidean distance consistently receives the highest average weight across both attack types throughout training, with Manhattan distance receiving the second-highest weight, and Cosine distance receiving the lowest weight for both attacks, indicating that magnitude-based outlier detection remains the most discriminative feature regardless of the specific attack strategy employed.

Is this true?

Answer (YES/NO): NO